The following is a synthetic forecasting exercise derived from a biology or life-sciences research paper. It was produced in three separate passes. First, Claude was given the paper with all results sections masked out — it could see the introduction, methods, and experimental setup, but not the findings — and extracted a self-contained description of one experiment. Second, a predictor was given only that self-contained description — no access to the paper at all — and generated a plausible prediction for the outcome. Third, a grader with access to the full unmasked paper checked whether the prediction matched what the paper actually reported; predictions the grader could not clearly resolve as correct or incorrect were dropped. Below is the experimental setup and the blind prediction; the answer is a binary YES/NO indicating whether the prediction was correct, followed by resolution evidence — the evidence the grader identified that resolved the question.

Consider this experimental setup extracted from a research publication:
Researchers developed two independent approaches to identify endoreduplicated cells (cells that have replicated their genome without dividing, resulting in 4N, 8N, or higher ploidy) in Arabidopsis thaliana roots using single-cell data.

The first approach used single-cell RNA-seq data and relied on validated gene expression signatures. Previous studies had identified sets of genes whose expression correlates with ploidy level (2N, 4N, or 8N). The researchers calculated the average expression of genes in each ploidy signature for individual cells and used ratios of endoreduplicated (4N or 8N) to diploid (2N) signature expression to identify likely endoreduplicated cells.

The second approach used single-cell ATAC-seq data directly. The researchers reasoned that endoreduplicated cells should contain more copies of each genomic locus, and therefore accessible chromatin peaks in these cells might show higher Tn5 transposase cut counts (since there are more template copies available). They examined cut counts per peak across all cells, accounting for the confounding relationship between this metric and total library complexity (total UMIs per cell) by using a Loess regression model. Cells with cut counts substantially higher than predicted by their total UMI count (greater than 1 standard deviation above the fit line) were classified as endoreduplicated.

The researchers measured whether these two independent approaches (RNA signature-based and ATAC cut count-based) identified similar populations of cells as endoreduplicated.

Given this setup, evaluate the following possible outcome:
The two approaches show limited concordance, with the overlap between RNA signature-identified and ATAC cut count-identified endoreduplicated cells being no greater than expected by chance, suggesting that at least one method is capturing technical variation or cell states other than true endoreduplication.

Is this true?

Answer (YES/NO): NO